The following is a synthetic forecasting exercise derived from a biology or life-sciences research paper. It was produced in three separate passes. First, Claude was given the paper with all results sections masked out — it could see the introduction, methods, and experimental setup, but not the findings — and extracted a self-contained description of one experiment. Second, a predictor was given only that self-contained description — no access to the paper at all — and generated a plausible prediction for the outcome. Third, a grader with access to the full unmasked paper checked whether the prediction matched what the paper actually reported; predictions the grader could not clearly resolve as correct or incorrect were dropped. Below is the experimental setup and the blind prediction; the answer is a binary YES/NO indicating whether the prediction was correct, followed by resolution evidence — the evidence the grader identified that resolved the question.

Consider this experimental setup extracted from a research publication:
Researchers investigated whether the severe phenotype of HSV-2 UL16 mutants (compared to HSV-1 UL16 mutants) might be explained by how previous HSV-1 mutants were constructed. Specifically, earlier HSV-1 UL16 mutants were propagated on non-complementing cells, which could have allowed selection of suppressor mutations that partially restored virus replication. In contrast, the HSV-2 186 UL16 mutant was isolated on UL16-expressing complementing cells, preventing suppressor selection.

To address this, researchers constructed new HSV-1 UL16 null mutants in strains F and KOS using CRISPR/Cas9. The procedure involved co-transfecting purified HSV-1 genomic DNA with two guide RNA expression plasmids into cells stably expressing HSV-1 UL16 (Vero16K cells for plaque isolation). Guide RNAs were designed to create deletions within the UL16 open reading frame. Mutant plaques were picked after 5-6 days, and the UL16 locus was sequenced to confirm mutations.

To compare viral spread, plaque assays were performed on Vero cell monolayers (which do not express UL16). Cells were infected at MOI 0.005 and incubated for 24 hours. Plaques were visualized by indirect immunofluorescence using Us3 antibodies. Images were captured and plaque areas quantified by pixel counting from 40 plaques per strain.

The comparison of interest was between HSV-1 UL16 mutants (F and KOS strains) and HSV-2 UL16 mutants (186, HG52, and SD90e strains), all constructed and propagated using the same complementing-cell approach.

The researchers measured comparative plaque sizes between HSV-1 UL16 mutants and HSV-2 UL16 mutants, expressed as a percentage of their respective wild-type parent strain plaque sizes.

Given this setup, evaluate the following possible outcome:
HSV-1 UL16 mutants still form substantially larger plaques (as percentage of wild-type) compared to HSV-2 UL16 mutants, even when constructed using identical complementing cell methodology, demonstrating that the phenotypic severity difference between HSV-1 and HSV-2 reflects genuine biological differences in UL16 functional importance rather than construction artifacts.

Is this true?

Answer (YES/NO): NO